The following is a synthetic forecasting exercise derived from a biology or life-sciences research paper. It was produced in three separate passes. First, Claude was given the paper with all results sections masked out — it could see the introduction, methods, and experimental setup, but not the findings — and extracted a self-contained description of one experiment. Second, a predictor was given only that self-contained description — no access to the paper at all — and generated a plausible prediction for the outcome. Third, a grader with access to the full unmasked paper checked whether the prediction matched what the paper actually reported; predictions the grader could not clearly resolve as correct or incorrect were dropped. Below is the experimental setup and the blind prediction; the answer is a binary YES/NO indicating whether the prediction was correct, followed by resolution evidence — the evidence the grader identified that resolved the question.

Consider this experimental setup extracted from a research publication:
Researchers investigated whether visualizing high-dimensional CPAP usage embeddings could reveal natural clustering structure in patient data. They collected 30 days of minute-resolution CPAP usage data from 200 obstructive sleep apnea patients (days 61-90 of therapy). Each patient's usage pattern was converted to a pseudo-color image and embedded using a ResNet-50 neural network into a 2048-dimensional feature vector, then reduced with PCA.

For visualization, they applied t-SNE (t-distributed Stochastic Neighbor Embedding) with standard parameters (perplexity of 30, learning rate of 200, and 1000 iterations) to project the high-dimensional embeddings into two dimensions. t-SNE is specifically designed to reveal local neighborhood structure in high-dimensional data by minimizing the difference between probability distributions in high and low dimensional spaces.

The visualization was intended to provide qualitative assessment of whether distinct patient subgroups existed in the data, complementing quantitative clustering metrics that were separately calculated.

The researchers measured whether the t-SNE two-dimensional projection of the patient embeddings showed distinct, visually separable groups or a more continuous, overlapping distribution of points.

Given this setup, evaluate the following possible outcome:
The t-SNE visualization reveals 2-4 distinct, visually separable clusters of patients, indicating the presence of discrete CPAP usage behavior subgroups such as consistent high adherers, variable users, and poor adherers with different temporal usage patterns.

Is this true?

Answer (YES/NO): NO